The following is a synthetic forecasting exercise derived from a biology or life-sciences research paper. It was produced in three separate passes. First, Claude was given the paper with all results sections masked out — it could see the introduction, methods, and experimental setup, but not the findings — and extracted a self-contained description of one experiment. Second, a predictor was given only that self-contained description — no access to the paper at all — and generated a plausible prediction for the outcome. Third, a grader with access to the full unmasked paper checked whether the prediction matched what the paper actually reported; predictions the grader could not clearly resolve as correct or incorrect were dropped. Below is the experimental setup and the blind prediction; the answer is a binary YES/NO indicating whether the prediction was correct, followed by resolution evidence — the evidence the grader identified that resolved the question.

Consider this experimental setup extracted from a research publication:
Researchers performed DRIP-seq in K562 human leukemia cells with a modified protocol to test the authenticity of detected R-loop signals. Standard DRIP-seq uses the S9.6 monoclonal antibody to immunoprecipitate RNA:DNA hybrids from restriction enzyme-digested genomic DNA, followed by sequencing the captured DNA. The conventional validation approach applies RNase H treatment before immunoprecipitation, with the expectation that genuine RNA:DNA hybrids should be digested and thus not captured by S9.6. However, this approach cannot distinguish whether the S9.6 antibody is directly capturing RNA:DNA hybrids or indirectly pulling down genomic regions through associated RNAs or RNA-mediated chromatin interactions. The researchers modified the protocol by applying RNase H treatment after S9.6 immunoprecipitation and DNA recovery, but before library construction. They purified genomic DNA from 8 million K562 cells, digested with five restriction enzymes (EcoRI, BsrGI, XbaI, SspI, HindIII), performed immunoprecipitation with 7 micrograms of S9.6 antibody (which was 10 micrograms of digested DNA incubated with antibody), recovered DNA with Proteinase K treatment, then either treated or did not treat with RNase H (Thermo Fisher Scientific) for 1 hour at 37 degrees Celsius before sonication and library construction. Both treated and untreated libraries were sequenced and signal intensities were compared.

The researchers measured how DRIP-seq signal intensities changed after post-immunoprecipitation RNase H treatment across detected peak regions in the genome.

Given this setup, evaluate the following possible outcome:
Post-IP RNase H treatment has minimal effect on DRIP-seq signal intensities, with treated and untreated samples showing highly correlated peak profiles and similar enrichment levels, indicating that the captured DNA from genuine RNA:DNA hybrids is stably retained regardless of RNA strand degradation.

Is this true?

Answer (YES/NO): NO